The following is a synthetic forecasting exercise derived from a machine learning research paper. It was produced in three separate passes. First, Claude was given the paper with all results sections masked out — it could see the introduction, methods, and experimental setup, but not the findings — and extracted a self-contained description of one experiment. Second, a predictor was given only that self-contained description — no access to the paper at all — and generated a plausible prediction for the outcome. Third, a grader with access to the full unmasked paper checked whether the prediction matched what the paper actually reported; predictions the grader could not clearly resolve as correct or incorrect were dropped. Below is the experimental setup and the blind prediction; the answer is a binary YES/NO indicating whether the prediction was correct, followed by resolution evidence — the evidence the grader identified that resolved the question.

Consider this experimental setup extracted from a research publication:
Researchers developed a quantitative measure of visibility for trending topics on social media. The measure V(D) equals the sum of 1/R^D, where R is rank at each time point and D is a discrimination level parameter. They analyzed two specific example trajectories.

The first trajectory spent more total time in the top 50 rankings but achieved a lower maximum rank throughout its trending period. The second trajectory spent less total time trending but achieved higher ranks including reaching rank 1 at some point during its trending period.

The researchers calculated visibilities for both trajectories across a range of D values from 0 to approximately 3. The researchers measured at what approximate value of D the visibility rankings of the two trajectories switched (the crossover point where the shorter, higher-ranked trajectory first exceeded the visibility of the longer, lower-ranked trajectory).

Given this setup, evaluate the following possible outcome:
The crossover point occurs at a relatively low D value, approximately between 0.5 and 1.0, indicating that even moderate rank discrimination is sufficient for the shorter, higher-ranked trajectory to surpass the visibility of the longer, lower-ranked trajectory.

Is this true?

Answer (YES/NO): NO